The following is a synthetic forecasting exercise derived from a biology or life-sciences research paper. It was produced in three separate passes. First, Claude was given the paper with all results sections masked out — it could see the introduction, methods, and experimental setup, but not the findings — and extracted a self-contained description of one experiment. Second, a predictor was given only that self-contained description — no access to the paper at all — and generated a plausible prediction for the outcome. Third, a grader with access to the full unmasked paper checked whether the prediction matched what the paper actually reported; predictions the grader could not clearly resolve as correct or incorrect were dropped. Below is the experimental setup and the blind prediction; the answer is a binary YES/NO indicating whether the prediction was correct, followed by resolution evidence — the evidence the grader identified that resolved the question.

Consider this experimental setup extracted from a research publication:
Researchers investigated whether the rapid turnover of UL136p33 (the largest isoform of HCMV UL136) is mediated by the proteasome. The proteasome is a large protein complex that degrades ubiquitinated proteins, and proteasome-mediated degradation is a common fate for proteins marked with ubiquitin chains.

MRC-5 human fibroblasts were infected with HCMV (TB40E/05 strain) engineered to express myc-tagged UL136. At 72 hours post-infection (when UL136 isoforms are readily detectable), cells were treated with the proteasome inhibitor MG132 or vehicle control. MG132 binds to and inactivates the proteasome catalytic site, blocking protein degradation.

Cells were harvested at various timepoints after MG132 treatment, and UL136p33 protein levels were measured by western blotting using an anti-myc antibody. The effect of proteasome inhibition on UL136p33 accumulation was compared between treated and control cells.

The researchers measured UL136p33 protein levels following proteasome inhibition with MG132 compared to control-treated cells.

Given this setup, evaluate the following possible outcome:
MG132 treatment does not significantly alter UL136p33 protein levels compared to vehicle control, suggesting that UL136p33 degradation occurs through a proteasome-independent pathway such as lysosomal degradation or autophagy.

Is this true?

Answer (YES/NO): NO